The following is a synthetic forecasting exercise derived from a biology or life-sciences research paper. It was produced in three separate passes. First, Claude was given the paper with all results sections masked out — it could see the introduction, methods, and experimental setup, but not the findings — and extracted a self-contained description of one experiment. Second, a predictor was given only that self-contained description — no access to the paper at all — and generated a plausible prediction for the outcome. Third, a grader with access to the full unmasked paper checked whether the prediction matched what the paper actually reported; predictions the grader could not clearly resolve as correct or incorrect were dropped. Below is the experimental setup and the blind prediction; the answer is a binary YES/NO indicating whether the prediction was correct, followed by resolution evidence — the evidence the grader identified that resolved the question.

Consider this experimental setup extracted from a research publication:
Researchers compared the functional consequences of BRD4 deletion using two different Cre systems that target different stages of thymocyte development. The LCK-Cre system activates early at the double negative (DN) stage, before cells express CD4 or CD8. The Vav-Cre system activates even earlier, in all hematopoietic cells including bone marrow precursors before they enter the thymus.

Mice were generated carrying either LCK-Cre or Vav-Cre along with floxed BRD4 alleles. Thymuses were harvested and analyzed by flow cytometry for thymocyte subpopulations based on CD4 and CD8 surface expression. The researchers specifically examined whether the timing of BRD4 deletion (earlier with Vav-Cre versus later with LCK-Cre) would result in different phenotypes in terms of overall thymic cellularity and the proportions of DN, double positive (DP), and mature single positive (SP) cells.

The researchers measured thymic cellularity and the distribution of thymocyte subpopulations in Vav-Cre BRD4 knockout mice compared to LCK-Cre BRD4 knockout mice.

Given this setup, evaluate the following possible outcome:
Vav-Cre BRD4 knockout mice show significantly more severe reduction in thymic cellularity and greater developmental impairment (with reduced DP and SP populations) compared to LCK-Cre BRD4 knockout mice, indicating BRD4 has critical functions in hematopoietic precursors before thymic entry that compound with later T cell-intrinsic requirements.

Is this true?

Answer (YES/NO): YES